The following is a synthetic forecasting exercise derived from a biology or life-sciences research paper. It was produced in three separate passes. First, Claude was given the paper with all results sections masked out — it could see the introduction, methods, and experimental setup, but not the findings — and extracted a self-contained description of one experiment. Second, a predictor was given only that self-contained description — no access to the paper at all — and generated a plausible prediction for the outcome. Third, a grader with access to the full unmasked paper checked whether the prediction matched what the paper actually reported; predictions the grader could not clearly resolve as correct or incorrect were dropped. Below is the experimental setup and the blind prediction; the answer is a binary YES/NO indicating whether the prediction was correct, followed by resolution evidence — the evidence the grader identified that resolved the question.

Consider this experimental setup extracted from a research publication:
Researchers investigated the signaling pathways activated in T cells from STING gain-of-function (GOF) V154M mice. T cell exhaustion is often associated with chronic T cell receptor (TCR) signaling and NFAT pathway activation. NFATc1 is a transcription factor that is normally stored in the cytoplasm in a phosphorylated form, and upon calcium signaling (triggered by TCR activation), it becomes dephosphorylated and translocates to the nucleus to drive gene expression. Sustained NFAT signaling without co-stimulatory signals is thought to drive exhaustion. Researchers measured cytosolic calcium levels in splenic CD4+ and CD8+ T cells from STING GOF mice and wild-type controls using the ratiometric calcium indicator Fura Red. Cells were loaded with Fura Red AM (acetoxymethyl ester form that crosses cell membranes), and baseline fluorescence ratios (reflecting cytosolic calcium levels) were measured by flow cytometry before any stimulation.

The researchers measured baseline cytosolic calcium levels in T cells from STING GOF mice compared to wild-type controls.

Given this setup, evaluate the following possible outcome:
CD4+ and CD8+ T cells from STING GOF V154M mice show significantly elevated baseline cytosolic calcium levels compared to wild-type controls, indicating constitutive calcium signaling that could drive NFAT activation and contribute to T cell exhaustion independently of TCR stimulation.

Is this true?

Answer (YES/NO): NO